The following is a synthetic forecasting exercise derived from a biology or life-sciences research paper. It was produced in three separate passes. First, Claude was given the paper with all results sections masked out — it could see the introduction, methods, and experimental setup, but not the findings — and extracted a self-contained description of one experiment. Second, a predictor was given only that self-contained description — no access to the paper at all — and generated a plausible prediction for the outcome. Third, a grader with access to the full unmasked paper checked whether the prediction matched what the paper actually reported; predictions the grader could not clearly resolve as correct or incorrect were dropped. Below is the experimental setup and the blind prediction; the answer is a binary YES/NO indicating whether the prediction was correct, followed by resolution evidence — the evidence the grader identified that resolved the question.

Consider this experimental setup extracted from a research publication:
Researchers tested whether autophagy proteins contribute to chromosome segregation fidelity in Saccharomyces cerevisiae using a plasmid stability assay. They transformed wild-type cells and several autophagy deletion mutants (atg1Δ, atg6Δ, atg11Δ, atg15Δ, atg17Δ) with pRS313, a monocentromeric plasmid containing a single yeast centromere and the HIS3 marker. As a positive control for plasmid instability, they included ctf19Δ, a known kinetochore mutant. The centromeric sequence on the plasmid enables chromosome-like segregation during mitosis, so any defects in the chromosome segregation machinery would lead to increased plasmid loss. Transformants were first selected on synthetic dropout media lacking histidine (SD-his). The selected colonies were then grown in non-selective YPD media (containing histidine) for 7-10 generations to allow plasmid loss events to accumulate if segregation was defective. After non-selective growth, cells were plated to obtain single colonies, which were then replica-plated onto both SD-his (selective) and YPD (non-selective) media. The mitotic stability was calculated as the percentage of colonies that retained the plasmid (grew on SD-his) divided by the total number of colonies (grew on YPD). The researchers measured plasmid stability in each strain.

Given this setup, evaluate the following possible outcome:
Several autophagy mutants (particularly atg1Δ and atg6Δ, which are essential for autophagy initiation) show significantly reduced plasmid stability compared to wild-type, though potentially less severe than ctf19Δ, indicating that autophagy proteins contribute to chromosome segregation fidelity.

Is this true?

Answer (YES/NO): NO